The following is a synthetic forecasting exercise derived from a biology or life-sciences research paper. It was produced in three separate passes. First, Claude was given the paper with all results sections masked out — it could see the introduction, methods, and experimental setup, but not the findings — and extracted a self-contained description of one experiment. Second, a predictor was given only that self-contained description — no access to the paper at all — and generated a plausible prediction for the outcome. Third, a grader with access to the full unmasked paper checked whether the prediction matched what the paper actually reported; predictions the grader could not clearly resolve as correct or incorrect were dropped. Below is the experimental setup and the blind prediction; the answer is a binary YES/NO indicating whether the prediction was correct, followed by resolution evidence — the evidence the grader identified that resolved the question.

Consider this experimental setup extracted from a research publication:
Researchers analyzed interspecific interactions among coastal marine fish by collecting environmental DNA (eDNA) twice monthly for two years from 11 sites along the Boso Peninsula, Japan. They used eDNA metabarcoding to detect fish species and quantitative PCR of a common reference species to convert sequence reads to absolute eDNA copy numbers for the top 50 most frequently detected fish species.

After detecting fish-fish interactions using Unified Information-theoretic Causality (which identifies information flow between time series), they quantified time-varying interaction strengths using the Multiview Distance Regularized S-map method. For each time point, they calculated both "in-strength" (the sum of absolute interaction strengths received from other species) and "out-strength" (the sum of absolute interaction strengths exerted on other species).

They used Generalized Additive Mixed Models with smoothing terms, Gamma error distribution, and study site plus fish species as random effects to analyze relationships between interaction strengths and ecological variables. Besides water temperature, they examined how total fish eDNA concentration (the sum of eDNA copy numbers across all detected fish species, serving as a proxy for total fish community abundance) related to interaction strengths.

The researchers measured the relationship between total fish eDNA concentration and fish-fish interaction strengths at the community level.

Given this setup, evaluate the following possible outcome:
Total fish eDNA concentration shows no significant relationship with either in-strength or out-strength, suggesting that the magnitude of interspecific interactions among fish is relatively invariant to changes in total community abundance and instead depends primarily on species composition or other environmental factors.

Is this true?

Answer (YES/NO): NO